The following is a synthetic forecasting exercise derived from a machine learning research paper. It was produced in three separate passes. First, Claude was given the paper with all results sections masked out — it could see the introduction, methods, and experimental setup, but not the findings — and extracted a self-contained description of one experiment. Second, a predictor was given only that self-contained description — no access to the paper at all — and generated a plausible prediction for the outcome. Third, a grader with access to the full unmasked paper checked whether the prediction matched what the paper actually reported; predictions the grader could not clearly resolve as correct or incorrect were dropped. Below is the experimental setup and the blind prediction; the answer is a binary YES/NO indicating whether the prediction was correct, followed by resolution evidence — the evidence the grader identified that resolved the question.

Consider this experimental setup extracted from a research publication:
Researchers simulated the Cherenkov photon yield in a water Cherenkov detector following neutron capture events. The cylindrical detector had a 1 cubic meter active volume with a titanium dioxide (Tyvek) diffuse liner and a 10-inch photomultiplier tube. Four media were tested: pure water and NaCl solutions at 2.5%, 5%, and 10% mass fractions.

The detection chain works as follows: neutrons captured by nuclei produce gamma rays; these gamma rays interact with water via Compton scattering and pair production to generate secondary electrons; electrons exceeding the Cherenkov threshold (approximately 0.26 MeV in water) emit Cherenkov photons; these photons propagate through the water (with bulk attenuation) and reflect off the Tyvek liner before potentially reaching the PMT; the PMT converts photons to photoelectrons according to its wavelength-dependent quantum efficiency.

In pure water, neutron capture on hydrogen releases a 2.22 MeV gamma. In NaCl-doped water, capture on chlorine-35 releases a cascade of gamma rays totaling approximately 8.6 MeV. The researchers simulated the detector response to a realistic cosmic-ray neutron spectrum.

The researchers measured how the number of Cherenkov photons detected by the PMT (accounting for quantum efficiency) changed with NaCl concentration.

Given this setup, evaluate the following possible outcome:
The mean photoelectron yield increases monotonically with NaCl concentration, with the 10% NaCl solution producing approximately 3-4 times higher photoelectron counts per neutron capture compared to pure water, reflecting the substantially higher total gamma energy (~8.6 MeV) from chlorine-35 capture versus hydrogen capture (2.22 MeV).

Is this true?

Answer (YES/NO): NO